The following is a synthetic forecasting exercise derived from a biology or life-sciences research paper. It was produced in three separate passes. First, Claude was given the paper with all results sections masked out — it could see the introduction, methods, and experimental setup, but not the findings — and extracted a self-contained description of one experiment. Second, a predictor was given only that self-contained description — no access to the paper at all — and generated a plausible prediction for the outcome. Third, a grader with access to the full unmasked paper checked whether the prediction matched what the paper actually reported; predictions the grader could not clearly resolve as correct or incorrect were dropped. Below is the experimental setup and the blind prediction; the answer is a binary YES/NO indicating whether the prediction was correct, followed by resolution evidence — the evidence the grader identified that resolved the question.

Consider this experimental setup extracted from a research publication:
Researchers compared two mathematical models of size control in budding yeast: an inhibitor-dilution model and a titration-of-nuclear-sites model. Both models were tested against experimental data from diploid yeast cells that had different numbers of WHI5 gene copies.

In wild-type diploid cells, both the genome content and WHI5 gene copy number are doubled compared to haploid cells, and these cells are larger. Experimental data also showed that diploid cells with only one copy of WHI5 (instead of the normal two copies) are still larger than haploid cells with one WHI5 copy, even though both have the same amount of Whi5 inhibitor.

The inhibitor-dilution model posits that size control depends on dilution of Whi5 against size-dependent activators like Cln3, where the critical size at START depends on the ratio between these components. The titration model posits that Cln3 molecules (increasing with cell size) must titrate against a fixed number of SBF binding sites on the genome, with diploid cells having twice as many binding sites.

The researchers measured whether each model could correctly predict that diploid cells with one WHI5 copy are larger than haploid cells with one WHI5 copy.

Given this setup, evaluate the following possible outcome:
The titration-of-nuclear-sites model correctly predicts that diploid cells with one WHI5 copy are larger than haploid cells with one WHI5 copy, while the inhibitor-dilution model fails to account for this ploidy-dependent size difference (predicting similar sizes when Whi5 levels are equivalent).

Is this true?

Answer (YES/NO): YES